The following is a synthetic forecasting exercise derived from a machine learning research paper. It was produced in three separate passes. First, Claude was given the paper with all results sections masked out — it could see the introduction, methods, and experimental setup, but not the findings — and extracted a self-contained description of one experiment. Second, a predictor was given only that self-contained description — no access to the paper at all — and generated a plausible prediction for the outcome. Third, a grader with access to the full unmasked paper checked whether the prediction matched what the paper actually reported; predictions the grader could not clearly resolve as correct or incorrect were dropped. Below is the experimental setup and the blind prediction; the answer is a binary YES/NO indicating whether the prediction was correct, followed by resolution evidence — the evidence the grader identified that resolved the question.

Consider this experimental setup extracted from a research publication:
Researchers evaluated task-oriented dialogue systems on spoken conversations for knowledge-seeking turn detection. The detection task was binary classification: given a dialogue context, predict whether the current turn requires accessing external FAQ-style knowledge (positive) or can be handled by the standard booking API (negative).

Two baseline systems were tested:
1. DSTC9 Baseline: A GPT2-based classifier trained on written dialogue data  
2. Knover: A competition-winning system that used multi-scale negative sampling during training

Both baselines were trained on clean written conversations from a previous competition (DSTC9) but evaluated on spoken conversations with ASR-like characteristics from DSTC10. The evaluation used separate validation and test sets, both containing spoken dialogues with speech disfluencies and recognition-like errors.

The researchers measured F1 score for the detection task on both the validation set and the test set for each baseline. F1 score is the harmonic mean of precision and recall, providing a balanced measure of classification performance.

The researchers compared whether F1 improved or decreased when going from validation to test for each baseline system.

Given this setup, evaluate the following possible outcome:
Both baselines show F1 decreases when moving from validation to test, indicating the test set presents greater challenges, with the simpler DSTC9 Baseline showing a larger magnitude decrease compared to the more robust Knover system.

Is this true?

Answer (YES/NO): NO